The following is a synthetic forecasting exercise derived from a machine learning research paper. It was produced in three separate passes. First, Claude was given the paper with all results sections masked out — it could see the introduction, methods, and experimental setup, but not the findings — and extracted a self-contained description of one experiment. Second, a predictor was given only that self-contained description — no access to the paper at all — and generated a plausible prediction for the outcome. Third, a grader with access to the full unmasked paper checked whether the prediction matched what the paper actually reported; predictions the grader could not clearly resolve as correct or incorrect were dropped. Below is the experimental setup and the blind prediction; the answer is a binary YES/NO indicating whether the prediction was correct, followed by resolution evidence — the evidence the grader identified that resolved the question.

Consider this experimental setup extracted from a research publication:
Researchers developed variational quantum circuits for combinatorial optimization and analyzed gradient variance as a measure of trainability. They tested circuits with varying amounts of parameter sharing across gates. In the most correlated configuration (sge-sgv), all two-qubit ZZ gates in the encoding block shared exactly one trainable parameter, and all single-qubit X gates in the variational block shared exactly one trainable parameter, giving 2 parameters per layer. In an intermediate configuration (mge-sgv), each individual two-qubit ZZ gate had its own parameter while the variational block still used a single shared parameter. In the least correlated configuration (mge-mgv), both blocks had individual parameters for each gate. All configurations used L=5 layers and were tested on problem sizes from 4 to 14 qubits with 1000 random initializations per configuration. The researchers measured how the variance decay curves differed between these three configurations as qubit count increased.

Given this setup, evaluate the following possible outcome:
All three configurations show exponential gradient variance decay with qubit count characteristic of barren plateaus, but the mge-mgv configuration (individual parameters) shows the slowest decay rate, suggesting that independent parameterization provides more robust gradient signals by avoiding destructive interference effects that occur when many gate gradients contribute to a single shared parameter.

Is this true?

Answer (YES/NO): NO